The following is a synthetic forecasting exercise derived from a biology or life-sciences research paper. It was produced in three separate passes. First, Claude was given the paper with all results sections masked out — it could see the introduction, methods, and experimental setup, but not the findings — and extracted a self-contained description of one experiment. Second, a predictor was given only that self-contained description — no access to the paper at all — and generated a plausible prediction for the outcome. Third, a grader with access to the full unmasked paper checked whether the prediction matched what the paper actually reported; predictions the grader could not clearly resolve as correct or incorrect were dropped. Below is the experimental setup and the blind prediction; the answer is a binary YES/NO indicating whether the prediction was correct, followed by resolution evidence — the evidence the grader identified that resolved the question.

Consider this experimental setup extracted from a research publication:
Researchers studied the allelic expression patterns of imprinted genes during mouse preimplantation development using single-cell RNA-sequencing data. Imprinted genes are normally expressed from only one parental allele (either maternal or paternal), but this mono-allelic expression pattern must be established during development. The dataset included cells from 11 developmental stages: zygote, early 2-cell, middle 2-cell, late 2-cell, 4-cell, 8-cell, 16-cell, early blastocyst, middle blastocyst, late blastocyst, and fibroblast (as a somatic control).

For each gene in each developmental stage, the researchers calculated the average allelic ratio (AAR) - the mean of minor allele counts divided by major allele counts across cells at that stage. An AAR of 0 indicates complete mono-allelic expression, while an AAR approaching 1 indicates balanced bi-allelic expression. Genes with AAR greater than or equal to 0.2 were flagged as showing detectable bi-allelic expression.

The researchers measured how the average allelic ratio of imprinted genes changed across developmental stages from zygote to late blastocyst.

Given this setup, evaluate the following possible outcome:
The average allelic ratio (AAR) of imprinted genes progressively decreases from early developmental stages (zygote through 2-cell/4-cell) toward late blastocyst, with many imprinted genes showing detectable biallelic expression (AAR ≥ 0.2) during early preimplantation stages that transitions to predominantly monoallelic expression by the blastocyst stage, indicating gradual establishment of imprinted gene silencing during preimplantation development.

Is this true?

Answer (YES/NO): NO